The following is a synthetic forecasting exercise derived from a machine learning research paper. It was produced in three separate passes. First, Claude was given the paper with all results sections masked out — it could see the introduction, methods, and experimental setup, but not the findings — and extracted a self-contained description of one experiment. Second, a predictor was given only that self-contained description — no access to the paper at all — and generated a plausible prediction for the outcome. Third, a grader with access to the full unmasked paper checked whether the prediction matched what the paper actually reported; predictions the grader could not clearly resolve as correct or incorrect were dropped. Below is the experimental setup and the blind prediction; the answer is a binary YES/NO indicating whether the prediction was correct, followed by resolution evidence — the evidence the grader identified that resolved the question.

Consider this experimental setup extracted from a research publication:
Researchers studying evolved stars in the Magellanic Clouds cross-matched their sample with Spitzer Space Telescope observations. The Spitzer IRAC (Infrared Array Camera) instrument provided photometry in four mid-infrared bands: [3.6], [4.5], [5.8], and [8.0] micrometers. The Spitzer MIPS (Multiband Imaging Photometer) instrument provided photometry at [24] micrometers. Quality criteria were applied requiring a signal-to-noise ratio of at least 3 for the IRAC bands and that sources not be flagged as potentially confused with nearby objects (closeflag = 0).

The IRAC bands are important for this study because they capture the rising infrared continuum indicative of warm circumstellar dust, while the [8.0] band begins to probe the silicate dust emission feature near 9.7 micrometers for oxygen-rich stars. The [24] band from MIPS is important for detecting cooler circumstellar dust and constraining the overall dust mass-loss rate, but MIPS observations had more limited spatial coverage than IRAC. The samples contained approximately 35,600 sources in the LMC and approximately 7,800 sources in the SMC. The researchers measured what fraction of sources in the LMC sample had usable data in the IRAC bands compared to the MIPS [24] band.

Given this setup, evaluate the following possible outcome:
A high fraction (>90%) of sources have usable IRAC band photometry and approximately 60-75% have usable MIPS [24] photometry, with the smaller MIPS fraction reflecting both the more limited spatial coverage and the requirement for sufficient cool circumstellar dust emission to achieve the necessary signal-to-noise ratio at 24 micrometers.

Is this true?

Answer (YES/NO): NO